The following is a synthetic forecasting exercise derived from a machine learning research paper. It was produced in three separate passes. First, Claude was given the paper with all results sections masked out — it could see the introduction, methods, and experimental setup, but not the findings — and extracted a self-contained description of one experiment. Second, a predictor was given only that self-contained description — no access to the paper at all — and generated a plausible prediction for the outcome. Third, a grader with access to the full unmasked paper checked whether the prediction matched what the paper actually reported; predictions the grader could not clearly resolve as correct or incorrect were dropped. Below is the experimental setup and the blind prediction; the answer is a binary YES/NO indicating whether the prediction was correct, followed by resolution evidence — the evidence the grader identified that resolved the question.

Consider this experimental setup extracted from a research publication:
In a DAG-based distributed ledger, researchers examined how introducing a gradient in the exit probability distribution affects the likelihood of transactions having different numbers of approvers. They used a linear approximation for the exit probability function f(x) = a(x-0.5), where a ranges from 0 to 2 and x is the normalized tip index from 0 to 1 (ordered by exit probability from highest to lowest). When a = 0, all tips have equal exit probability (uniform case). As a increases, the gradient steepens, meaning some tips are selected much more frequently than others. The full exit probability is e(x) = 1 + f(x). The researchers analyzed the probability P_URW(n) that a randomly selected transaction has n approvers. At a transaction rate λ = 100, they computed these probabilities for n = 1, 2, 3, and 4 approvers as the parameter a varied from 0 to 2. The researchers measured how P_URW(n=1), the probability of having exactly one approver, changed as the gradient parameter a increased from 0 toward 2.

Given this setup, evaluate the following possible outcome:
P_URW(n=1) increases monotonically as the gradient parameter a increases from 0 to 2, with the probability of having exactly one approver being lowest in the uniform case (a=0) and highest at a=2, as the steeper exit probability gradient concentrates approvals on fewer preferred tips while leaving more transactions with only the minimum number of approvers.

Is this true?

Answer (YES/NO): YES